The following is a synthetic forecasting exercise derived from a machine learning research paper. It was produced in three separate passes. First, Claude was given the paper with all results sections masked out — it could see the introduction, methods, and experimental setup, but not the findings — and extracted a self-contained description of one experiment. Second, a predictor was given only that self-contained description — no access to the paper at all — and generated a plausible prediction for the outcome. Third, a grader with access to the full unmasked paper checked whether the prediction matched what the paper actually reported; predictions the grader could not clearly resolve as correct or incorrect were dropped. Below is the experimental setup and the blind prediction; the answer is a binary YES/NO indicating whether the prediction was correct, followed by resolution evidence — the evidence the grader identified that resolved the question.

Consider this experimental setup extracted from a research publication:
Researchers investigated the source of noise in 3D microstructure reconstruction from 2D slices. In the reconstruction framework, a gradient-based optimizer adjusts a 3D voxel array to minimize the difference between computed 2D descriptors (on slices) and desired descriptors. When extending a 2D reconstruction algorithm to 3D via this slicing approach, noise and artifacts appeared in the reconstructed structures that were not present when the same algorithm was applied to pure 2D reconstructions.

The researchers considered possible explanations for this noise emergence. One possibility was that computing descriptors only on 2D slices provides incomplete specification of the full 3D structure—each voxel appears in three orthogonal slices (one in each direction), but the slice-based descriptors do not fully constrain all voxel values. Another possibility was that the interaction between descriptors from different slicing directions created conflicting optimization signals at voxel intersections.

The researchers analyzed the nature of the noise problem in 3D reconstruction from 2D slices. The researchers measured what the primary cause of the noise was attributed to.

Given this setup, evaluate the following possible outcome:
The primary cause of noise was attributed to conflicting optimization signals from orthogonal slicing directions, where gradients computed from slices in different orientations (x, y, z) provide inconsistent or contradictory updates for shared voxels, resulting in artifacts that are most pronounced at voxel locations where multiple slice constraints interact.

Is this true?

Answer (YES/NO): NO